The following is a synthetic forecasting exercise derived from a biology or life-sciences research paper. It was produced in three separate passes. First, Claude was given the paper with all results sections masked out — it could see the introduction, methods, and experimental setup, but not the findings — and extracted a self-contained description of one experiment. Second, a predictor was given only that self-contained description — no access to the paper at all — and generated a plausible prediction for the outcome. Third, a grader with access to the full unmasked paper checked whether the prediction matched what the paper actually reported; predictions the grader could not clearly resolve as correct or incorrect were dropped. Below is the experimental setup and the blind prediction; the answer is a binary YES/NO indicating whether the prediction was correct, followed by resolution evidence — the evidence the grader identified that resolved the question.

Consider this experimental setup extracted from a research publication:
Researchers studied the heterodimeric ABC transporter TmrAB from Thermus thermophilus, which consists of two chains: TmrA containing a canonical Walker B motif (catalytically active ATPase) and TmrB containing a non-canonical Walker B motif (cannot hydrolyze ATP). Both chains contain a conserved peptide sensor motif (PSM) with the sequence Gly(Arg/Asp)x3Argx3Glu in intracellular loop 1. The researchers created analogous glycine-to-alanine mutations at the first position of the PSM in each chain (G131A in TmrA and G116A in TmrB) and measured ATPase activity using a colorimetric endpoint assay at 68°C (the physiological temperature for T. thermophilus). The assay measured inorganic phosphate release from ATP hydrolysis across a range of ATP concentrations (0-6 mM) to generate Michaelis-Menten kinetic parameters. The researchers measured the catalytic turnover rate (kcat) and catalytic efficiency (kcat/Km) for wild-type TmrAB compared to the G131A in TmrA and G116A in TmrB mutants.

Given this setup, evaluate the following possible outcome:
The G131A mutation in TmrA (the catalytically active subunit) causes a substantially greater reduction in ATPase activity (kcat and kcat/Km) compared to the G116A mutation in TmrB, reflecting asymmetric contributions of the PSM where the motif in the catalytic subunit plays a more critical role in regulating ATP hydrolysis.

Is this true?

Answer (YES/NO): NO